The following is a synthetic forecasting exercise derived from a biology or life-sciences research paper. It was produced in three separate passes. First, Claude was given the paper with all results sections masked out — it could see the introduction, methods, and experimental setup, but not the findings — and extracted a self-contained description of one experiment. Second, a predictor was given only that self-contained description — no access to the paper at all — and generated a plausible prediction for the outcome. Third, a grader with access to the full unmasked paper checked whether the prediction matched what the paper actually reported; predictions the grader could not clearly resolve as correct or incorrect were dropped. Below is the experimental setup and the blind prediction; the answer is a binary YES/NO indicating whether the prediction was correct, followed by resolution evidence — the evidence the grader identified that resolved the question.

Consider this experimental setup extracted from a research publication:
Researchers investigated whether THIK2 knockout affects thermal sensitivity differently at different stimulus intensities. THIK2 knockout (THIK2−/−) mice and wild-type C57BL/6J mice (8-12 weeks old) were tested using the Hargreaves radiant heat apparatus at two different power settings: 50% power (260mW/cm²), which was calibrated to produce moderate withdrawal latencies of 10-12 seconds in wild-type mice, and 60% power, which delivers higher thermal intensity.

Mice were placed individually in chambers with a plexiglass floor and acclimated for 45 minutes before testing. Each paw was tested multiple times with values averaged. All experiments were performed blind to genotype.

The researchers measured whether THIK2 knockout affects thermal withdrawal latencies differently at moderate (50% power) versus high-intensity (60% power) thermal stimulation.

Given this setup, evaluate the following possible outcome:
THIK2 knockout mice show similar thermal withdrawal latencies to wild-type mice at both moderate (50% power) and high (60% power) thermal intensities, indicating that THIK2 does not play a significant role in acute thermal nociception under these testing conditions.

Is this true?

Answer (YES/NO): NO